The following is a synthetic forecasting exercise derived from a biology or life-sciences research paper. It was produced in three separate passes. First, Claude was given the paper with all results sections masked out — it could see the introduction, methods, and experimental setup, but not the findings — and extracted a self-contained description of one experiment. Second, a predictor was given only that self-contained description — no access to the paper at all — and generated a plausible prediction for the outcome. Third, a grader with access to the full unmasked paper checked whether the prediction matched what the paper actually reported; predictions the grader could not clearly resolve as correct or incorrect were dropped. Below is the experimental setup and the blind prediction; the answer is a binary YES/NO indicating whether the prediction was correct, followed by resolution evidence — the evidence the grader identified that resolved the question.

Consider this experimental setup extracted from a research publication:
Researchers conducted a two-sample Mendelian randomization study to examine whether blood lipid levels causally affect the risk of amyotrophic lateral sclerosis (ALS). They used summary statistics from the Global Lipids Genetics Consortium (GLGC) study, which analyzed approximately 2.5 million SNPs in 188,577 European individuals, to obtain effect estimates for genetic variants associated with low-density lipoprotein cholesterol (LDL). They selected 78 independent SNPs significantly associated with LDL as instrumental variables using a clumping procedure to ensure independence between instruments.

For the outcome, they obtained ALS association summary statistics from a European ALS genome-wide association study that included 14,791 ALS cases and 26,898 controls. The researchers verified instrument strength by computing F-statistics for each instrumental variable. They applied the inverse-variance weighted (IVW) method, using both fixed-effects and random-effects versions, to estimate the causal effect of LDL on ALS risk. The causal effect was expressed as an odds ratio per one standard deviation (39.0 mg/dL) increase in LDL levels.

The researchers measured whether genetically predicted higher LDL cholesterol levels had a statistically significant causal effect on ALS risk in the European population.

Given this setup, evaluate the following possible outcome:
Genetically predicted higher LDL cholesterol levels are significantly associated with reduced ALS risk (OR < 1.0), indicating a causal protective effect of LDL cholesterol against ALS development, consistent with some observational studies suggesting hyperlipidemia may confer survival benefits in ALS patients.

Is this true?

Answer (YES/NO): NO